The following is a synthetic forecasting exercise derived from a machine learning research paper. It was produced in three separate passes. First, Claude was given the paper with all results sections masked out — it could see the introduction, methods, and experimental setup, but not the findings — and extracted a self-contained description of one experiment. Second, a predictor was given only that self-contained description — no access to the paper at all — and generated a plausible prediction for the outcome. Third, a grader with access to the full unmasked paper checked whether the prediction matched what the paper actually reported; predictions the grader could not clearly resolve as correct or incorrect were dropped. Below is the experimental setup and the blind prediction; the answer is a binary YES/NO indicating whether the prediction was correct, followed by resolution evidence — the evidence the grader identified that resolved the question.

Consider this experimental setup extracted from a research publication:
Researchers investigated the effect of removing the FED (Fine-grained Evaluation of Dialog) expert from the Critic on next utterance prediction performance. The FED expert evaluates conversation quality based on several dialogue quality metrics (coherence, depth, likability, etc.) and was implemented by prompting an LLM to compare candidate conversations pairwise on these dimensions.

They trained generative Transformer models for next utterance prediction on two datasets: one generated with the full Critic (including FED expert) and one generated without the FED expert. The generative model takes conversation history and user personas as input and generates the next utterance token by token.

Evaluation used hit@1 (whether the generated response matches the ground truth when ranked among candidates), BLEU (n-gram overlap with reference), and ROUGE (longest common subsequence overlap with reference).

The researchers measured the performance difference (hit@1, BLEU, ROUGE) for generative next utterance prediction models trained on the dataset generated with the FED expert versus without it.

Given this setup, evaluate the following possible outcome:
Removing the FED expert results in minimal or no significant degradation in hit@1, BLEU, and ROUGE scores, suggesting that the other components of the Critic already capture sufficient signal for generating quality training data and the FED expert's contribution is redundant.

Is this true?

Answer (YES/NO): NO